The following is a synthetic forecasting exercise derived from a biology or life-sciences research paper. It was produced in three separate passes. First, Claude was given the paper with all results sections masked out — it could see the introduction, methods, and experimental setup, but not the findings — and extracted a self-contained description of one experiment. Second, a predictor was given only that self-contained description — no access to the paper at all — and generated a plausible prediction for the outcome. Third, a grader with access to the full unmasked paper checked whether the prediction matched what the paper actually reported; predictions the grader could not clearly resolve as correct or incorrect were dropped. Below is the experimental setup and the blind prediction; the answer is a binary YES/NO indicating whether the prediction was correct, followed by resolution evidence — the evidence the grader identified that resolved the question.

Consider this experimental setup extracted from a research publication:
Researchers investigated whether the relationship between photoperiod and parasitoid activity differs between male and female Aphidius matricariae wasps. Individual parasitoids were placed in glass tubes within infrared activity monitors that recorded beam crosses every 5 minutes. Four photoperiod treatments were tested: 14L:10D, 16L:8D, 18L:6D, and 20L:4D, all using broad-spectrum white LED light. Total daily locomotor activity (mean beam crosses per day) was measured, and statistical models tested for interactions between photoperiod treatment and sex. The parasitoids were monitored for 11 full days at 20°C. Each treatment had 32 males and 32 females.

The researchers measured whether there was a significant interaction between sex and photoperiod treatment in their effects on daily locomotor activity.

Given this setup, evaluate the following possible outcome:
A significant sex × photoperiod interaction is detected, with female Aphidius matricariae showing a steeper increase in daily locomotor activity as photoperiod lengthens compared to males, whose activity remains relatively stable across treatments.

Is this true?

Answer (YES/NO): NO